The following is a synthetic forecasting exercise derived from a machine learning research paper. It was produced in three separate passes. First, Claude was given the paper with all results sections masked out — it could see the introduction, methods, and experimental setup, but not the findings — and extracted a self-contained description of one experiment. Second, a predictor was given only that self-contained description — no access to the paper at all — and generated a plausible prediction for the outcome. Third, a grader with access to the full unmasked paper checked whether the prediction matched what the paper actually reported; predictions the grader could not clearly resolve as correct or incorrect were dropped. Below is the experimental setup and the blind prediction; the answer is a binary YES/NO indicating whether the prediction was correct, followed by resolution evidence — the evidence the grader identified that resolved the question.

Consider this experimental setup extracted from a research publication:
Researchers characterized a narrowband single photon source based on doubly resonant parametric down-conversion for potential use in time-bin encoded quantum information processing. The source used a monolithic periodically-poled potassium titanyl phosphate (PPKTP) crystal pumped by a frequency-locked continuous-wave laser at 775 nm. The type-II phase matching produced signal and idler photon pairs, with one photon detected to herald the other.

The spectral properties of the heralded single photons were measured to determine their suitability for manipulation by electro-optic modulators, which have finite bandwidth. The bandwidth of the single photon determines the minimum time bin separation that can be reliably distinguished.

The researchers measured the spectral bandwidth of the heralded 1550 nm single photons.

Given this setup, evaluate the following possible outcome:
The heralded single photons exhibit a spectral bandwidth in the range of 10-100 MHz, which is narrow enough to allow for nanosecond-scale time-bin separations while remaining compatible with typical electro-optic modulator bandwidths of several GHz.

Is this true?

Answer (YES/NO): NO